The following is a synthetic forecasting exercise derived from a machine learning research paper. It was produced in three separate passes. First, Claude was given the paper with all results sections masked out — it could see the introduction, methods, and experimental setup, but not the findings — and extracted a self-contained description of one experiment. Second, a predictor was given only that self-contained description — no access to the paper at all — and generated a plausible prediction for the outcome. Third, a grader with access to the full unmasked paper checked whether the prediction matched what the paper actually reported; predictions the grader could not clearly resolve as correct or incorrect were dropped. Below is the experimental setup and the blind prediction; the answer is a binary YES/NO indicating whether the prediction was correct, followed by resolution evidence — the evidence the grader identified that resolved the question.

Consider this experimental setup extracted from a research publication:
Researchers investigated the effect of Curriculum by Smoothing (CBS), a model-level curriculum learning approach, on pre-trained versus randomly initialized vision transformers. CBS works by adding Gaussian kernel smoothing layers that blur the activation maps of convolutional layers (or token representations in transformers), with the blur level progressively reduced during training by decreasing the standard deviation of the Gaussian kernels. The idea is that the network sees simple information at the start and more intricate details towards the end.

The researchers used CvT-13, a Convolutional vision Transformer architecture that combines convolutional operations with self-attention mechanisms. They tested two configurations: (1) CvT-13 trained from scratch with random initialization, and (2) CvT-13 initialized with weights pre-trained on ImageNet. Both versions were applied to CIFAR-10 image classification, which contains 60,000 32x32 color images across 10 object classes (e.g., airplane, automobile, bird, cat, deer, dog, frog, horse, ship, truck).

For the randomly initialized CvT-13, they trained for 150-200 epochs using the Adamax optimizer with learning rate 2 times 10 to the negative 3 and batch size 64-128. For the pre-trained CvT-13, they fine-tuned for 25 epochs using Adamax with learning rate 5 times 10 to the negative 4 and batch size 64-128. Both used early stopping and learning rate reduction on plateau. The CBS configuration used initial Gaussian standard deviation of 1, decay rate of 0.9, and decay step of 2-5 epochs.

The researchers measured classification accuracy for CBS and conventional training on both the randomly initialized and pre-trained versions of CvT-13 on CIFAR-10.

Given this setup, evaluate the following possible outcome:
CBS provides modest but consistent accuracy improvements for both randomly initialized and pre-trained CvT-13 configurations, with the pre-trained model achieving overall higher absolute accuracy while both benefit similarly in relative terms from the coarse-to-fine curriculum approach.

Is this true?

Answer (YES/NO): NO